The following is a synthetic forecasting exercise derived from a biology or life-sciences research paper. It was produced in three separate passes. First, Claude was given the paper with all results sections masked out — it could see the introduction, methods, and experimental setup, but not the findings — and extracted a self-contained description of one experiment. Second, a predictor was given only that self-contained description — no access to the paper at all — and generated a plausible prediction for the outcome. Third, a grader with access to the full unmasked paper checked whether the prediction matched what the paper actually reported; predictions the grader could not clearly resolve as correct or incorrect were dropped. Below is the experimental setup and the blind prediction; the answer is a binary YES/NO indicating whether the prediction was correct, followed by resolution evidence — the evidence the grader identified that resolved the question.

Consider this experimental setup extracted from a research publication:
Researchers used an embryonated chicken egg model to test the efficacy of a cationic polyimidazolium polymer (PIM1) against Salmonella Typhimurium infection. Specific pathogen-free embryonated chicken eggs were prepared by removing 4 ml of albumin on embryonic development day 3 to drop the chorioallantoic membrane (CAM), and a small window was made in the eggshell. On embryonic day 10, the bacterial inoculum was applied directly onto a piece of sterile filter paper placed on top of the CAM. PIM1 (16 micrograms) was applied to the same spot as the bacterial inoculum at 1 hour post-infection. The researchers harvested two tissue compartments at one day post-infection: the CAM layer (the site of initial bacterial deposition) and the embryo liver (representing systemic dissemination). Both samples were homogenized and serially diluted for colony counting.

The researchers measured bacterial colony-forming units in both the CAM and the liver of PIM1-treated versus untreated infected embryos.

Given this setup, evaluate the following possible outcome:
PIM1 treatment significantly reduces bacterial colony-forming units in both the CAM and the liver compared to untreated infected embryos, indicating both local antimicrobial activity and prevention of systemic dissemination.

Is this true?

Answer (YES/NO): YES